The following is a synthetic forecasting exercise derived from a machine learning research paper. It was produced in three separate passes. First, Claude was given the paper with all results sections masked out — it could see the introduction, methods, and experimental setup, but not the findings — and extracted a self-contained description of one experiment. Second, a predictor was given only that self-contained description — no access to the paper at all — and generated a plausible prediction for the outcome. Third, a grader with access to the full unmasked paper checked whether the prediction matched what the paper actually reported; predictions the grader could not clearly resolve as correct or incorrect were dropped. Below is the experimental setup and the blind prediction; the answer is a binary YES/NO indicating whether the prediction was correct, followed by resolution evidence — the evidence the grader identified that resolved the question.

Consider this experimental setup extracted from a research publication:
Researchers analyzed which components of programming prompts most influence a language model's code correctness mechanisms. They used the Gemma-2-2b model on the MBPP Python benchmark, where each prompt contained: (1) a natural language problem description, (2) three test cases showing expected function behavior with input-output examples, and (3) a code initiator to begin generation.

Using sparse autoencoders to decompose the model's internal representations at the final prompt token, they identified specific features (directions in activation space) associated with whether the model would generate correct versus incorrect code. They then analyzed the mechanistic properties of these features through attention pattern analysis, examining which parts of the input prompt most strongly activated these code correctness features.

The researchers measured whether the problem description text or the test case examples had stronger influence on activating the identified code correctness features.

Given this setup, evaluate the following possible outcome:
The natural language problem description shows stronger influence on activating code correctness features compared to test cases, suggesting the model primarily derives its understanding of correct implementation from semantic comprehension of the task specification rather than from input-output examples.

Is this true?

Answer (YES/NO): NO